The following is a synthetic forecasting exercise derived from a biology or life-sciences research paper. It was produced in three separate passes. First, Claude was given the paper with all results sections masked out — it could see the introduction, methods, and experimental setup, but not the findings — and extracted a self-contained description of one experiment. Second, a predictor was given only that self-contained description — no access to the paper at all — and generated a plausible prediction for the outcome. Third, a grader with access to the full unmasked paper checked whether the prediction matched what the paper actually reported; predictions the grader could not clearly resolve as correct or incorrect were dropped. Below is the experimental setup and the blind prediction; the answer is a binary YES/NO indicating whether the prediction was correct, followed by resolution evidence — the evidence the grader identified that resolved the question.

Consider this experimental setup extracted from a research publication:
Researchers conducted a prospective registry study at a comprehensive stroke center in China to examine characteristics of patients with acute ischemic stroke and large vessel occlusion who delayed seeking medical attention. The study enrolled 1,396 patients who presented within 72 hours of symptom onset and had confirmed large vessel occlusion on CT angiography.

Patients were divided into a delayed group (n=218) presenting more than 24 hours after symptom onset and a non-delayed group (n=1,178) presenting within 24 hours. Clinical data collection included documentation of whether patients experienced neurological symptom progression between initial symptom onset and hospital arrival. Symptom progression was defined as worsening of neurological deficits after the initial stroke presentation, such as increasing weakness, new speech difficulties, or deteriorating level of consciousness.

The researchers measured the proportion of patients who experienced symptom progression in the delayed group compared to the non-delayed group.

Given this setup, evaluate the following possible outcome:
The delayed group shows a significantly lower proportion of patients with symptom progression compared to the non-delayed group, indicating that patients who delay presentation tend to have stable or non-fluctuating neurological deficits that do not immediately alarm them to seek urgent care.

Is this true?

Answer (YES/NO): NO